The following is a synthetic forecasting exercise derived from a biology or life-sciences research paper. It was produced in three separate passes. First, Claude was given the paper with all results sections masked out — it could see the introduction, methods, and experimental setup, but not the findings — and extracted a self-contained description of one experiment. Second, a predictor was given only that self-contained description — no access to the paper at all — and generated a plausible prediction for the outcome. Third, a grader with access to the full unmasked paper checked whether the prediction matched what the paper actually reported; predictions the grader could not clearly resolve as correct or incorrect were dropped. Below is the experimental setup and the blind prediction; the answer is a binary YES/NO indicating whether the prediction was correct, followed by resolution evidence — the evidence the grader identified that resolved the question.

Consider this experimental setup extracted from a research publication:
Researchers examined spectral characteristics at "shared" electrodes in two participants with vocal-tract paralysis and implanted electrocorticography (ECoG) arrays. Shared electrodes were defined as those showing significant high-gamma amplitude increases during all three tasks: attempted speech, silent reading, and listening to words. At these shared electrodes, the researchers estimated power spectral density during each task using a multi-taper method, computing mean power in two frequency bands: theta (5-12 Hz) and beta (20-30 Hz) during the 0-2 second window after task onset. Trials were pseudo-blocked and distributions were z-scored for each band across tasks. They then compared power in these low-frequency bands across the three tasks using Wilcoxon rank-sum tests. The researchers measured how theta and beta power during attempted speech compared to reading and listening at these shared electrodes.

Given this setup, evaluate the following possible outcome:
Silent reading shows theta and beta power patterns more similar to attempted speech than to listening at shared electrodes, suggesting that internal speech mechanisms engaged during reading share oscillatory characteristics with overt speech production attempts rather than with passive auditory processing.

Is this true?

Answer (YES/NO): NO